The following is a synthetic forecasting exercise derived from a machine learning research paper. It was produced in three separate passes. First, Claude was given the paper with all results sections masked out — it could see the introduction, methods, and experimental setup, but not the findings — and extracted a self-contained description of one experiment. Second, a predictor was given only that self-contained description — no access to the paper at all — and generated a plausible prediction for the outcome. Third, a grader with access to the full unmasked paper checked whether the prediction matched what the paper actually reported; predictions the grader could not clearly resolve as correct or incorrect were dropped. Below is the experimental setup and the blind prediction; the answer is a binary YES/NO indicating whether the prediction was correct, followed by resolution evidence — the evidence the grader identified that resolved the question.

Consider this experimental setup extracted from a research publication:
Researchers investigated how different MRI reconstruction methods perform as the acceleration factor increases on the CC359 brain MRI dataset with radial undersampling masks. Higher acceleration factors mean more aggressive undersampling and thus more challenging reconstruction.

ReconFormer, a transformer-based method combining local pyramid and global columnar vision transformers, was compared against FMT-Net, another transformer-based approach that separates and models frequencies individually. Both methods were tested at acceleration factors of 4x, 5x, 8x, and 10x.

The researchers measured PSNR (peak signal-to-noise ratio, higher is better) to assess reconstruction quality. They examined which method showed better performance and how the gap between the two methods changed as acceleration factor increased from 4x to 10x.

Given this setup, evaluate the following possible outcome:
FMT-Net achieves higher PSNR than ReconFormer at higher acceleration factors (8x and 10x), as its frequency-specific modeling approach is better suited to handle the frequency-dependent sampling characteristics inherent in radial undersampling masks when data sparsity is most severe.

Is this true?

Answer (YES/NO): NO